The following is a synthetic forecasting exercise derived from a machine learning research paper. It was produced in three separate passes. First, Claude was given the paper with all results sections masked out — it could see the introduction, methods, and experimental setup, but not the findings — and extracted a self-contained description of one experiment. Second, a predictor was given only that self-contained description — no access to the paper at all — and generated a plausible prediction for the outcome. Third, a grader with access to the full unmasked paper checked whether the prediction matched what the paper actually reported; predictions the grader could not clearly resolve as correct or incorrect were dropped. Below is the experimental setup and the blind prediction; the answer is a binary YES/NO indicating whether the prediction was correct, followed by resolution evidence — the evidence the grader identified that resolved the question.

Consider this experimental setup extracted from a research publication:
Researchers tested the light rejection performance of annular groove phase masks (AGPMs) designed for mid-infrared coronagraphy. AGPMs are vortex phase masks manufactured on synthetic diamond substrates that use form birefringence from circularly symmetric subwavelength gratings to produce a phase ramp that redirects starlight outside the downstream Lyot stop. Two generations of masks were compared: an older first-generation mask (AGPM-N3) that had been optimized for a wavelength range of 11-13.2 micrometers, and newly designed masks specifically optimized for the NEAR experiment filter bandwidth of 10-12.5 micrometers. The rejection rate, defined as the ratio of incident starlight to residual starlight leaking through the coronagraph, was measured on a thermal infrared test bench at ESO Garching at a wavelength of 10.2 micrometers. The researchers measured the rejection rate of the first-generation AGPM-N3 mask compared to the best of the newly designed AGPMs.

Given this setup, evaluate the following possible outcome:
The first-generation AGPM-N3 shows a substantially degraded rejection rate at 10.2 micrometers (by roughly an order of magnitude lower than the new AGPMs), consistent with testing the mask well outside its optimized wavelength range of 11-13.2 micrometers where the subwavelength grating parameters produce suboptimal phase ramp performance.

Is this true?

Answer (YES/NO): NO